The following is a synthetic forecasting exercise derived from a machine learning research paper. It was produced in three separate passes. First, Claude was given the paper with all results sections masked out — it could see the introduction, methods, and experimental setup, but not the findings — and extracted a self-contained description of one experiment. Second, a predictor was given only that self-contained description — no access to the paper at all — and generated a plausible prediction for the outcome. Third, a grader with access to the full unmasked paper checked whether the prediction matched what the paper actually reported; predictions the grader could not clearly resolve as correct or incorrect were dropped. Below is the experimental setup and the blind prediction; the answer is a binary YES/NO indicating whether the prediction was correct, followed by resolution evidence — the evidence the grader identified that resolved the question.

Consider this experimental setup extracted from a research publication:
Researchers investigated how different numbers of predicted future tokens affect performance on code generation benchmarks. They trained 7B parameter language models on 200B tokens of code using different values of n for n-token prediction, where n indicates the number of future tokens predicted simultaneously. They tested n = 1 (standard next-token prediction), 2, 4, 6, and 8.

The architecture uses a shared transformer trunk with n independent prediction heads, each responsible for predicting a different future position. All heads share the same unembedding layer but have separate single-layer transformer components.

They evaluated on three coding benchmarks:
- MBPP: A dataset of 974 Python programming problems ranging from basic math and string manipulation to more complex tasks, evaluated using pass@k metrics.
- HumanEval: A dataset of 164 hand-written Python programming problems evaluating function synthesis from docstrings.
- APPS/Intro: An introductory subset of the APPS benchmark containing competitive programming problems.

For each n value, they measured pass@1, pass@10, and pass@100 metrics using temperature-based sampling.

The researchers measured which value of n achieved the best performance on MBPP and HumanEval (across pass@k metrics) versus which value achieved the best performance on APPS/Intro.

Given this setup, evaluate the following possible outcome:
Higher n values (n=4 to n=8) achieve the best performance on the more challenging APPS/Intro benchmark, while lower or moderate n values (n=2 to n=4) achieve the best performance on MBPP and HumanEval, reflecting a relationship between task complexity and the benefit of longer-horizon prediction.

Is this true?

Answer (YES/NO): YES